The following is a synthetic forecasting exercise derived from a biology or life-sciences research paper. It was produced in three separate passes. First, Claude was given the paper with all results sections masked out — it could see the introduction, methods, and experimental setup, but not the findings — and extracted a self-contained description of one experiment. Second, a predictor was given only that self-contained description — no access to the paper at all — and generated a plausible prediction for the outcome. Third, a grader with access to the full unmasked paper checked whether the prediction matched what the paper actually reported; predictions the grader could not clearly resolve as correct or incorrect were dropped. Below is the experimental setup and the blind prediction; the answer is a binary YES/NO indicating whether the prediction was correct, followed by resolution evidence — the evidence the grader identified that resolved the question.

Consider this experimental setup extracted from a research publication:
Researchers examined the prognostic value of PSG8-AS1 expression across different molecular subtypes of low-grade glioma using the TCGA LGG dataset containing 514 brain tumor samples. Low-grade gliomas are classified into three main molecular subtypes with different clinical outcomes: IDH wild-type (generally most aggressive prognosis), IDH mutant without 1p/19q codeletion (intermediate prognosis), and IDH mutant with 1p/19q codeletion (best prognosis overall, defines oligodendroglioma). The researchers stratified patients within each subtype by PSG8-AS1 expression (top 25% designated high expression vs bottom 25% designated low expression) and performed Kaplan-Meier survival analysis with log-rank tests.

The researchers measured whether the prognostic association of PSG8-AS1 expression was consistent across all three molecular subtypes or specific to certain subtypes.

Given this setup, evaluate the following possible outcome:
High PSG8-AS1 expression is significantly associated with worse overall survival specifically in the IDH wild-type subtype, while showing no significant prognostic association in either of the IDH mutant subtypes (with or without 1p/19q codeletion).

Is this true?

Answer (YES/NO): NO